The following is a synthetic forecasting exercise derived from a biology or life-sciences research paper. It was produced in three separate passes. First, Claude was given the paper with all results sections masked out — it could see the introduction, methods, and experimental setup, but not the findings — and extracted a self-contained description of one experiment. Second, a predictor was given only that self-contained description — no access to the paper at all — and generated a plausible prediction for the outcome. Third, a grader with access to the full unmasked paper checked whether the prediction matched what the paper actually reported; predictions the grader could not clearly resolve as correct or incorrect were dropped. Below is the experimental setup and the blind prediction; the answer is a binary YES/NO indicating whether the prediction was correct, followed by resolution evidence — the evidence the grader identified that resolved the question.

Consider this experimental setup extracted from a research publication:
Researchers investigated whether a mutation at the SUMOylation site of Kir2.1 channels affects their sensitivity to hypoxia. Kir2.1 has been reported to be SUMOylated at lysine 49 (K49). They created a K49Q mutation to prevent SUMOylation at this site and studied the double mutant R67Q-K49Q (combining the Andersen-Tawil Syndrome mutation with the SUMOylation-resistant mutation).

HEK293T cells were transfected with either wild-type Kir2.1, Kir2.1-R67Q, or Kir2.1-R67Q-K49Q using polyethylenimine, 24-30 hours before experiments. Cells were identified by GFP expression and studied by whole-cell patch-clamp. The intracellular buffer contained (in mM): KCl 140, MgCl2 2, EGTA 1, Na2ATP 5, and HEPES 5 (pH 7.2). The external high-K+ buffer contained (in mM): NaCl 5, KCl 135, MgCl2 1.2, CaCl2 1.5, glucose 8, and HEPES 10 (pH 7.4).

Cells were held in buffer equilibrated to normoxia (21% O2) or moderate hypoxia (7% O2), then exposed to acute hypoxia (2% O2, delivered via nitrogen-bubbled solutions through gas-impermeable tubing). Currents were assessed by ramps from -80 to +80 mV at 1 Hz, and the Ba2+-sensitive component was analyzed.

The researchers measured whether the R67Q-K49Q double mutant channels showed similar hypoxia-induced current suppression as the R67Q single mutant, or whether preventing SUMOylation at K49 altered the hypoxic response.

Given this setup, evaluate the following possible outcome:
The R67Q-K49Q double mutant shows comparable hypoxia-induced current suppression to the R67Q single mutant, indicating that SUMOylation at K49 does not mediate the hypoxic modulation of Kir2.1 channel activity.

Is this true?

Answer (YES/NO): NO